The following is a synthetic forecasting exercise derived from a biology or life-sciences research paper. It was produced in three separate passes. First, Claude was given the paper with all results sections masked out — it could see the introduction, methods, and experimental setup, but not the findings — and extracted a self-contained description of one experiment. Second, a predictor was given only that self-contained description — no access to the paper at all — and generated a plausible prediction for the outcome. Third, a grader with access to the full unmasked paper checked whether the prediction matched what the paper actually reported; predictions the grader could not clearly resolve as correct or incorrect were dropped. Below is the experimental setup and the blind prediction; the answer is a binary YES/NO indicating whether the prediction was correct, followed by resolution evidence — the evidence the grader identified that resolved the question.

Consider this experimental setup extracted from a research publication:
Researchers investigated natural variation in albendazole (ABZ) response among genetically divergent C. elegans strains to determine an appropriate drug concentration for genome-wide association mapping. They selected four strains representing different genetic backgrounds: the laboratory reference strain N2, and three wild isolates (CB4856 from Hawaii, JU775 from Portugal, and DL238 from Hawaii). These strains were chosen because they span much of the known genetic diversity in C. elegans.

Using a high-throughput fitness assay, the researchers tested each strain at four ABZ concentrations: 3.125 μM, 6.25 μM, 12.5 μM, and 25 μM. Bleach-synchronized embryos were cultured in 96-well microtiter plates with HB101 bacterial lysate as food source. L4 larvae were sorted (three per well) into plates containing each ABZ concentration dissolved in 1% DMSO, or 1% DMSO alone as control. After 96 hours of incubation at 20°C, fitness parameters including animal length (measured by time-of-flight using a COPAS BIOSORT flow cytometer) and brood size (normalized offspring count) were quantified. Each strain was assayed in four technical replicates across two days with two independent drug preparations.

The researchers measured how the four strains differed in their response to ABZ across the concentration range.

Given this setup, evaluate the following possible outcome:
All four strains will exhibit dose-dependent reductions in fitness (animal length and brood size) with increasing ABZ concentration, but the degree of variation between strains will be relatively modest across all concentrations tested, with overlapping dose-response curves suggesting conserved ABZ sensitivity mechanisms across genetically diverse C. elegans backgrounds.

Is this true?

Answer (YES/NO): NO